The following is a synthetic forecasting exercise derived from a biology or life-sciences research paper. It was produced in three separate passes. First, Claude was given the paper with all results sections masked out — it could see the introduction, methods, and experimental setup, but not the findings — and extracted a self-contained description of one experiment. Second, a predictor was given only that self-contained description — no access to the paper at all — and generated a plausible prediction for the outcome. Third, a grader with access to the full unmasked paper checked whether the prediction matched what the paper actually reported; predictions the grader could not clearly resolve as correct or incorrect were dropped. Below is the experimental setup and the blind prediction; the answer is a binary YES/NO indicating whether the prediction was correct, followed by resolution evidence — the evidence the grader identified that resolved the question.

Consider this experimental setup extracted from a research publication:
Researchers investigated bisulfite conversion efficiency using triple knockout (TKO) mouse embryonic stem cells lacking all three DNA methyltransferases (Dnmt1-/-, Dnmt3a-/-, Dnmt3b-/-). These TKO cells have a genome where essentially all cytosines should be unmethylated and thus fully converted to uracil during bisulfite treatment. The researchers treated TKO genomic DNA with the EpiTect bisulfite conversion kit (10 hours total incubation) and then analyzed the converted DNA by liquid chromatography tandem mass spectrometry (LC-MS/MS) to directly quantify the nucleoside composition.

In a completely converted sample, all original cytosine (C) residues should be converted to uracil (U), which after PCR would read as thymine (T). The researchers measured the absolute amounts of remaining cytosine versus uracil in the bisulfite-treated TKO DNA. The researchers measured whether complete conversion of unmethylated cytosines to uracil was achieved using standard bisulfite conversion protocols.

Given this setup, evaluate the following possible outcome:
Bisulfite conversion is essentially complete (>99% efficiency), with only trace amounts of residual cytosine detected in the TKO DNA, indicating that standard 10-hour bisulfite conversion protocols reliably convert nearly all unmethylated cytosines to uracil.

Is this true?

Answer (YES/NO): NO